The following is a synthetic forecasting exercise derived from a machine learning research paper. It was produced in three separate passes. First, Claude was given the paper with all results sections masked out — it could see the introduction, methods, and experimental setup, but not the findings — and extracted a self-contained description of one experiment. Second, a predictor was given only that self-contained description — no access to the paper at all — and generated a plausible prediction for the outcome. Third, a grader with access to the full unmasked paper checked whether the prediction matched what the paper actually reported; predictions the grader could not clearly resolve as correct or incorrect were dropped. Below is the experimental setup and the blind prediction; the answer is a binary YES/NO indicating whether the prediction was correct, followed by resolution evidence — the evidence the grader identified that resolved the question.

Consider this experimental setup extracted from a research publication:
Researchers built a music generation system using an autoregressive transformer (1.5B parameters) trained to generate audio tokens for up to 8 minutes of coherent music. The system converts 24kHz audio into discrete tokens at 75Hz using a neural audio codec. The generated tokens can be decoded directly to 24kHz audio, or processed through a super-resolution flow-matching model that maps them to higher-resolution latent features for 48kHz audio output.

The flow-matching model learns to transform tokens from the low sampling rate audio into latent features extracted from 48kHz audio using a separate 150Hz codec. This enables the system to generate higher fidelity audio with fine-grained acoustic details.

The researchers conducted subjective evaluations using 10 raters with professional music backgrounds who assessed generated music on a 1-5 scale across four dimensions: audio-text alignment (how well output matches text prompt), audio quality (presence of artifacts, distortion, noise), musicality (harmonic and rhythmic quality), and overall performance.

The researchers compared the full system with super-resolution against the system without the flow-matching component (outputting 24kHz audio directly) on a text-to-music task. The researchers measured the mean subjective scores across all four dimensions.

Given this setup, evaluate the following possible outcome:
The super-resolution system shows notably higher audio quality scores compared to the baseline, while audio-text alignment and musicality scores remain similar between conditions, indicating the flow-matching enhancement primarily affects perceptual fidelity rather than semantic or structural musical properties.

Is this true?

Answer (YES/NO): NO